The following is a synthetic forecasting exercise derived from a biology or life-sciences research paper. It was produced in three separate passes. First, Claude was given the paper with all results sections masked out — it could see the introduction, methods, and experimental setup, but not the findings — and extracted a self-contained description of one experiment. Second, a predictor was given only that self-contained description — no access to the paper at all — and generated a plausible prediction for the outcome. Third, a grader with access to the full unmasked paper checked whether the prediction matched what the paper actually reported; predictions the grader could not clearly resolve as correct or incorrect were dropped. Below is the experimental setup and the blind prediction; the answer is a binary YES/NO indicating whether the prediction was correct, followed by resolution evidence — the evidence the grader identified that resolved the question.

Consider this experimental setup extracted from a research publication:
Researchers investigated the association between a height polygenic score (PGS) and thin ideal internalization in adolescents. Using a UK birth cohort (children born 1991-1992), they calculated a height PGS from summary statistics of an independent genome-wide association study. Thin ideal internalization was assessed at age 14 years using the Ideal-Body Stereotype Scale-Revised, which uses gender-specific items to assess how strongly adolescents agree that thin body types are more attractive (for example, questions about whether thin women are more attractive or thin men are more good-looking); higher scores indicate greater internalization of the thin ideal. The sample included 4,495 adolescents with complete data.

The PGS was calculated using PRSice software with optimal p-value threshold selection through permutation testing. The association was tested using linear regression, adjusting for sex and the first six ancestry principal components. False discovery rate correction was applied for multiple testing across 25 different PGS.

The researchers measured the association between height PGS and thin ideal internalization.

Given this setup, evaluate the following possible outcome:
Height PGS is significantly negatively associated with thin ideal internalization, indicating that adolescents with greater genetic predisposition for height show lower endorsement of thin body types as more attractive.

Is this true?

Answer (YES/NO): NO